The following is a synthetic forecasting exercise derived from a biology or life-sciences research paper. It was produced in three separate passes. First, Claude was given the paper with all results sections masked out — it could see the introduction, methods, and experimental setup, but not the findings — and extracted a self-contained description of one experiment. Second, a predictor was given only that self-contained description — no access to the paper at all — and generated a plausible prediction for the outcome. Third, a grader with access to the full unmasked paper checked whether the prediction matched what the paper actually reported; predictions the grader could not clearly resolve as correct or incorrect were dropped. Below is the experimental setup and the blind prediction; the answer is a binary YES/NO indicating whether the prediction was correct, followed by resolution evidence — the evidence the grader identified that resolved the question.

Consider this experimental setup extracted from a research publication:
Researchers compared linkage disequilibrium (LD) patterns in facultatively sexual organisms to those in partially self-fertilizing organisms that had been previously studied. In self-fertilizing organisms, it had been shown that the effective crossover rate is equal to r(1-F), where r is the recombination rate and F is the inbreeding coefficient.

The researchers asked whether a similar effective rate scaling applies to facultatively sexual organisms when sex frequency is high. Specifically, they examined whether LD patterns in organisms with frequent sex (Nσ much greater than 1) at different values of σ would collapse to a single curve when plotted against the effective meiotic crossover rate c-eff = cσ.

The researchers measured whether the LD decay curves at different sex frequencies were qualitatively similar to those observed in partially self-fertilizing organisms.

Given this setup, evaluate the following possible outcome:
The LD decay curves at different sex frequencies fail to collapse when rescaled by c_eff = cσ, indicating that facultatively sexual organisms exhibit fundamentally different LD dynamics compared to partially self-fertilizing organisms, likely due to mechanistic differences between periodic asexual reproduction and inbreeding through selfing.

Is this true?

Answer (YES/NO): NO